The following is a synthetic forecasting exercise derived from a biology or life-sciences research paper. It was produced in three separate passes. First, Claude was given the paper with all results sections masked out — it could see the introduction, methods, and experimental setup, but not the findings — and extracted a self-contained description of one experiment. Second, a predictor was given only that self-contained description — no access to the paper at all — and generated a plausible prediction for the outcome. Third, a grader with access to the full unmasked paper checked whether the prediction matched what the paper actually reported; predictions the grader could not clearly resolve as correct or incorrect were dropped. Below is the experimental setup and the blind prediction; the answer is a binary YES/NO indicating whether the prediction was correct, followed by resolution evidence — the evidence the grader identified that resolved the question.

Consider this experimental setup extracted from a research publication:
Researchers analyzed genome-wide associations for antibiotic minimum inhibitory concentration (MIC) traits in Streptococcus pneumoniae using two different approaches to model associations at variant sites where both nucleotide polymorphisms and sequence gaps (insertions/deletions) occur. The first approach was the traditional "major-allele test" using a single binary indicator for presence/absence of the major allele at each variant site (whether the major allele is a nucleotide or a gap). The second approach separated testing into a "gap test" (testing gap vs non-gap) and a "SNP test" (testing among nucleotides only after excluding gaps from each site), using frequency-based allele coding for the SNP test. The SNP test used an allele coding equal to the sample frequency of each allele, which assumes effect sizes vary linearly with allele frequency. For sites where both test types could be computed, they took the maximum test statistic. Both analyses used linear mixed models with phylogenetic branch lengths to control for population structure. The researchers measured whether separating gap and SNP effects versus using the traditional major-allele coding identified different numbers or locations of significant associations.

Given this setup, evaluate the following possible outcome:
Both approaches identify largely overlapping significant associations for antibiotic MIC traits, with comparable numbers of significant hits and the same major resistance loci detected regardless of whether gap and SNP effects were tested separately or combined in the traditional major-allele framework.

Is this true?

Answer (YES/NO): NO